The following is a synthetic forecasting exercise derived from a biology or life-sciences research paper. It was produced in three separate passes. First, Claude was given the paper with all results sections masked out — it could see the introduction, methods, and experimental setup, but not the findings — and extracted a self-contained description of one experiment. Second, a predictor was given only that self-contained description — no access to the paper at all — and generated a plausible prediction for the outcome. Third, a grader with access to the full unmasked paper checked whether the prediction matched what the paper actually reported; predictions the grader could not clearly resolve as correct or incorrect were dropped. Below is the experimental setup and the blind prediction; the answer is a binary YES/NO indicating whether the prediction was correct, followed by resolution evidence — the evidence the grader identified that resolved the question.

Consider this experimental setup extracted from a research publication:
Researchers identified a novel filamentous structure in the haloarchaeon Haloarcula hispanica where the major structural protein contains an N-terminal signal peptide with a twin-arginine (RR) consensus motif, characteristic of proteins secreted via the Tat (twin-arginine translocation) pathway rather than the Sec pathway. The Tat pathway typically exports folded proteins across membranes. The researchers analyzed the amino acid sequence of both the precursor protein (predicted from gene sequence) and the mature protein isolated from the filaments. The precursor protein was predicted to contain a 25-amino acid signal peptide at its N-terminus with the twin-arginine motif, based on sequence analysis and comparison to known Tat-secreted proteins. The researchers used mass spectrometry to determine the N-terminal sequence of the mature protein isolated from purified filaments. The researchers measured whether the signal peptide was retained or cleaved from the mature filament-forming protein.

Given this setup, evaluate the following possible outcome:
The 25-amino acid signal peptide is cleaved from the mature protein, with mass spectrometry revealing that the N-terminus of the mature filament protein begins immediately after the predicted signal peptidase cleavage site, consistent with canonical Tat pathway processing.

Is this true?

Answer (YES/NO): NO